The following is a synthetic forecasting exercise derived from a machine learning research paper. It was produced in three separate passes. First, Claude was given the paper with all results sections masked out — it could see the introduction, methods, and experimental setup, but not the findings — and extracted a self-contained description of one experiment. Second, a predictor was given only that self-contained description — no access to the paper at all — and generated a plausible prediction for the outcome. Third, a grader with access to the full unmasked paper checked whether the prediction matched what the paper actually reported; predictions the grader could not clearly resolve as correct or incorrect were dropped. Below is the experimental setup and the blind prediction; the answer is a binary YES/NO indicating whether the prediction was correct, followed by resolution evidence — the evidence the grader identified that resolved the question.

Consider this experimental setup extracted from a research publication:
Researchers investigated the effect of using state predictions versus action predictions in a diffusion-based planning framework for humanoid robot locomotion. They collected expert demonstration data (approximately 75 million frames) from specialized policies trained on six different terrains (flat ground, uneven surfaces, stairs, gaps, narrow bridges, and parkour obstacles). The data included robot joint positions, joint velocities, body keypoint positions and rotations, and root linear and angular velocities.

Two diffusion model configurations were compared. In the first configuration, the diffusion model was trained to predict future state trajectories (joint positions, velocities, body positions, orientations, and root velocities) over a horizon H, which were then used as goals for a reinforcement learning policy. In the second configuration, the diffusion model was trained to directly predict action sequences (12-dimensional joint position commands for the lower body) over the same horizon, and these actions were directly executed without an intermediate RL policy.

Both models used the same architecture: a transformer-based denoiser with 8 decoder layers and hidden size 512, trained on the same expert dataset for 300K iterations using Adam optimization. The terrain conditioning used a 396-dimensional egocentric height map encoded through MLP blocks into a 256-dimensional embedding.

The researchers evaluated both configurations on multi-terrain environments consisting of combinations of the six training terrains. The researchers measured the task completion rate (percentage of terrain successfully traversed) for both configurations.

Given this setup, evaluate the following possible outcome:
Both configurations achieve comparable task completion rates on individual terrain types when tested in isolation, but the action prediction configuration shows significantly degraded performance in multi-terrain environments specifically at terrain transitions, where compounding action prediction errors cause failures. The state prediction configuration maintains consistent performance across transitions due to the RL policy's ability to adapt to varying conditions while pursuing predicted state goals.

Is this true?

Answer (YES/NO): NO